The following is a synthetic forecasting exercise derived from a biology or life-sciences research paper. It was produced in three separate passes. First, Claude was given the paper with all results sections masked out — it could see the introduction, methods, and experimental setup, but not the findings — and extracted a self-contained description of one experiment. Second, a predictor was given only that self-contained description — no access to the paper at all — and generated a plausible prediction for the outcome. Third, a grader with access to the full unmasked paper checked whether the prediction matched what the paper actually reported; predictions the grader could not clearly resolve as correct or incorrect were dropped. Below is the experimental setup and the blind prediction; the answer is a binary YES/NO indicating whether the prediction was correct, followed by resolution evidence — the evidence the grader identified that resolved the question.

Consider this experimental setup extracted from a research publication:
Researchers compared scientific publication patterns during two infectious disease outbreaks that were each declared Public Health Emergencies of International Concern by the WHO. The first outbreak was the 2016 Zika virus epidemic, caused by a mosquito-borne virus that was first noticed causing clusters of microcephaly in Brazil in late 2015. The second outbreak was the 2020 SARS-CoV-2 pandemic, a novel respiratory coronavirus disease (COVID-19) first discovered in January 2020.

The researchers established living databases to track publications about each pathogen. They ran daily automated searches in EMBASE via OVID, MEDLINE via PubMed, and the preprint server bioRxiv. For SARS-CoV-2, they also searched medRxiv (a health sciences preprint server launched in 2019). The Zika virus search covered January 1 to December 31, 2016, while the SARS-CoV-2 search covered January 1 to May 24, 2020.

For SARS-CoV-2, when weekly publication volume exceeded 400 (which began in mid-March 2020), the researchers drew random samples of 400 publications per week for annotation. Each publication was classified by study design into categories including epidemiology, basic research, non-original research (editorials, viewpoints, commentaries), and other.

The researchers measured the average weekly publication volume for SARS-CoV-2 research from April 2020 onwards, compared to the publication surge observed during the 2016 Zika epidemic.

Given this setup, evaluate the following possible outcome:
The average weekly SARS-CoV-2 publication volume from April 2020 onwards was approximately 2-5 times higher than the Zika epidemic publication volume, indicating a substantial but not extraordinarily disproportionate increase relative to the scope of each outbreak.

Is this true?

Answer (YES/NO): NO